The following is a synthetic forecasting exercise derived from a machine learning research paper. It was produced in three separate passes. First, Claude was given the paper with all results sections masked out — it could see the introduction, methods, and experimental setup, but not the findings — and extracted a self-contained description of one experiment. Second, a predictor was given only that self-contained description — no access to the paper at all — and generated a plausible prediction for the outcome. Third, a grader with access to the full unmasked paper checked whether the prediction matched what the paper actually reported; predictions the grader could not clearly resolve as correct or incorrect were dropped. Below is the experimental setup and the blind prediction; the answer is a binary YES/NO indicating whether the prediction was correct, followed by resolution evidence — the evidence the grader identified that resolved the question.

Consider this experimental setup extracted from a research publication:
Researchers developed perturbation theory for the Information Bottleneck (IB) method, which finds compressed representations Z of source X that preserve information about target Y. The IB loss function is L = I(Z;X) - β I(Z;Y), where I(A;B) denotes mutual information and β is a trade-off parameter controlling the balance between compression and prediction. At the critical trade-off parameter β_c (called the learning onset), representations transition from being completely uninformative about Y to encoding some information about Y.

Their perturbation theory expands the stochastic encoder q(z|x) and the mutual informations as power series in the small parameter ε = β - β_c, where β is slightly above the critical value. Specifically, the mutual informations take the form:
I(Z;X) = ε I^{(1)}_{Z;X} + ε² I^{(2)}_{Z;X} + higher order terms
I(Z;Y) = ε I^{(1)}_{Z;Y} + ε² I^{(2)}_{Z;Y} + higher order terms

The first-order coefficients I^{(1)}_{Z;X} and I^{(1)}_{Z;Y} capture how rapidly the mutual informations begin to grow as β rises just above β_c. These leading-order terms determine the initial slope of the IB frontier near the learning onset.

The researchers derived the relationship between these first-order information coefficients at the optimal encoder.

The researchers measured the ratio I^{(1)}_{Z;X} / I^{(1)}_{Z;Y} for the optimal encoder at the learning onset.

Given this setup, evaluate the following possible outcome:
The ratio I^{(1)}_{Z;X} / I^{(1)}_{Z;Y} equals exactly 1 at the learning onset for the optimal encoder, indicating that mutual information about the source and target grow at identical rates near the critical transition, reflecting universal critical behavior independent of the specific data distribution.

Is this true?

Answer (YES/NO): NO